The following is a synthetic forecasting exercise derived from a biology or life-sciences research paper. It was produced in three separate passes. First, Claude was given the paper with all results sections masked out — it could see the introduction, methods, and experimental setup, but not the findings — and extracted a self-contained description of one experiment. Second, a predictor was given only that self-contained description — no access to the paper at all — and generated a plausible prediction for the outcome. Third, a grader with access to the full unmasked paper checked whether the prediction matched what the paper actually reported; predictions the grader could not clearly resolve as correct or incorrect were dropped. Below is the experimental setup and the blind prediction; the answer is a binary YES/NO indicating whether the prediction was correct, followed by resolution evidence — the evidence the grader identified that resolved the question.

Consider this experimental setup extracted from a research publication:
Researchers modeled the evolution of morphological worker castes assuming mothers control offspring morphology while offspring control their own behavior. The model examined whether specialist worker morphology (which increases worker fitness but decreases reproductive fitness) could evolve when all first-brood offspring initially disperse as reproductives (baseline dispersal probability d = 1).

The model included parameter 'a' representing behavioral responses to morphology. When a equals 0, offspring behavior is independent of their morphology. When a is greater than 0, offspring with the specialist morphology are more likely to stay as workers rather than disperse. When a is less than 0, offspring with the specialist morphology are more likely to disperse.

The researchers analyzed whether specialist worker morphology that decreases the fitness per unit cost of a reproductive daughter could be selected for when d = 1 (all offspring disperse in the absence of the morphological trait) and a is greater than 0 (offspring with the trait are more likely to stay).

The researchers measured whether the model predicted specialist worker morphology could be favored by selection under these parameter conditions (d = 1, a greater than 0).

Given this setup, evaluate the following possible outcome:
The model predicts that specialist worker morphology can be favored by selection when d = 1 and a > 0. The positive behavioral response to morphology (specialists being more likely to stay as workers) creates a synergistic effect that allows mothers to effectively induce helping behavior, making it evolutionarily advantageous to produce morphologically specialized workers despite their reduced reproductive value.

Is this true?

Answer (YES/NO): YES